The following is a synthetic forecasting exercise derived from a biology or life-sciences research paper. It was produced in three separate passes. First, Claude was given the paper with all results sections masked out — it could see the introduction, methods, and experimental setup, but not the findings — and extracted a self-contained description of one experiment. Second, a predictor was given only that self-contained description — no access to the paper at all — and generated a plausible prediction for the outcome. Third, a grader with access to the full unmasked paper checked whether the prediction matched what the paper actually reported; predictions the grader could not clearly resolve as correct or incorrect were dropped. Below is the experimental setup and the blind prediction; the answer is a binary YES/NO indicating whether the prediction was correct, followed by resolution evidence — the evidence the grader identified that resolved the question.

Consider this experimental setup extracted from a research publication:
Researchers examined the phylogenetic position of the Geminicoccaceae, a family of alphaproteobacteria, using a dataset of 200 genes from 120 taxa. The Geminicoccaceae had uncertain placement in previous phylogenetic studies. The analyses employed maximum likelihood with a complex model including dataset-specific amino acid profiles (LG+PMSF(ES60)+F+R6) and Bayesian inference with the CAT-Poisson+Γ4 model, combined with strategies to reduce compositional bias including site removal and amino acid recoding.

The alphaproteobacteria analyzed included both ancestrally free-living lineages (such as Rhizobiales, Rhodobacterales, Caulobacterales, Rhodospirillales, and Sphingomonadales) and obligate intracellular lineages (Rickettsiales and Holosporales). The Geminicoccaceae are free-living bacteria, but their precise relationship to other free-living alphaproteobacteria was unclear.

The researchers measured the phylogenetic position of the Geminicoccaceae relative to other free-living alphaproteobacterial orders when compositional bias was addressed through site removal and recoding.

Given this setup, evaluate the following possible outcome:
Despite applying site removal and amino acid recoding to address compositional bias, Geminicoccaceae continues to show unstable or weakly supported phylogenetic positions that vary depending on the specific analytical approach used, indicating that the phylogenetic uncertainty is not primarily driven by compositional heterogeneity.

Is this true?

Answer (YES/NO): NO